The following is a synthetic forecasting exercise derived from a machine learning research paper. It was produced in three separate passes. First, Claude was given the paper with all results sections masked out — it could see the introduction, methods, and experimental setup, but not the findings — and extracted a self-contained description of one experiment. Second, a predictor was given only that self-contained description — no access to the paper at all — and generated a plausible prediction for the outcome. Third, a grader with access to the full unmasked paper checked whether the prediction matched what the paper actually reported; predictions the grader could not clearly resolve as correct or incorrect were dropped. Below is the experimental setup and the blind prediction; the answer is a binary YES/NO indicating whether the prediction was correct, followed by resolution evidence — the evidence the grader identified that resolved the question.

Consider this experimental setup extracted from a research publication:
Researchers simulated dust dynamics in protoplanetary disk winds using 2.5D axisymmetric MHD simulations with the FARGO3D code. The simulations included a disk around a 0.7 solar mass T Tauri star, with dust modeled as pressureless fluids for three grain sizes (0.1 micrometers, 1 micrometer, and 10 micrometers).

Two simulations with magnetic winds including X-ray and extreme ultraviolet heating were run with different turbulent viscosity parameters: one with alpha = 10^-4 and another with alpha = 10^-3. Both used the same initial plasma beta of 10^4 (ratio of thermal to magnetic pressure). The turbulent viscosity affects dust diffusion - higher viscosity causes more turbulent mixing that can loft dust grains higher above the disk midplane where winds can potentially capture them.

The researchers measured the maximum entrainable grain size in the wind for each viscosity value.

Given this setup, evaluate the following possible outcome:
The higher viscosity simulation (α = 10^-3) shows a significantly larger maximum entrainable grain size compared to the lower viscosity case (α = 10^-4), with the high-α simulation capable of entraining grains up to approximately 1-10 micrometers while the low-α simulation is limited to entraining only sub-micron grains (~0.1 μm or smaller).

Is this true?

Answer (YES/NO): NO